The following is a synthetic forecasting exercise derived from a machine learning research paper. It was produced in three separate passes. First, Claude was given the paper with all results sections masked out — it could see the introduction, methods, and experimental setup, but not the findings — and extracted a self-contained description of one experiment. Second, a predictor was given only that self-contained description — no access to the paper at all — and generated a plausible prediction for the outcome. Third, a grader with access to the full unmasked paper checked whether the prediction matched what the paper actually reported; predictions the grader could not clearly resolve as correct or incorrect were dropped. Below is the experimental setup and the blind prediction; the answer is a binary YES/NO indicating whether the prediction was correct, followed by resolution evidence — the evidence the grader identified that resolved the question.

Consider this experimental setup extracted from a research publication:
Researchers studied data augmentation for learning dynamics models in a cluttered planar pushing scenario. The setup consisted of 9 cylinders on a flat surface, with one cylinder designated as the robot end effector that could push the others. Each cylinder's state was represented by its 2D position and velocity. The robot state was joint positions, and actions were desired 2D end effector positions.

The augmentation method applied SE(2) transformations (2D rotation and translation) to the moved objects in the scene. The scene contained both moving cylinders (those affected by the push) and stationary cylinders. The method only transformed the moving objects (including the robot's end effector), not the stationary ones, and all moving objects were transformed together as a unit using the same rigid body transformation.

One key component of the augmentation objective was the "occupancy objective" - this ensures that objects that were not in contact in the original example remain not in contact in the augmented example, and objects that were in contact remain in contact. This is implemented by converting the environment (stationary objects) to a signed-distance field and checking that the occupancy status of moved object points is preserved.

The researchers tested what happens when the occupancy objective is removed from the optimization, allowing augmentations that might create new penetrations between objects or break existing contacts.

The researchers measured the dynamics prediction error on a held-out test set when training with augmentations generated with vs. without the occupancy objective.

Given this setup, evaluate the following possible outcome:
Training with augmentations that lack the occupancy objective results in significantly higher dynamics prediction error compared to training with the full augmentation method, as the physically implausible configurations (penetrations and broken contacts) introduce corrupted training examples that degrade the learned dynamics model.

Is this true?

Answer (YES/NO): YES